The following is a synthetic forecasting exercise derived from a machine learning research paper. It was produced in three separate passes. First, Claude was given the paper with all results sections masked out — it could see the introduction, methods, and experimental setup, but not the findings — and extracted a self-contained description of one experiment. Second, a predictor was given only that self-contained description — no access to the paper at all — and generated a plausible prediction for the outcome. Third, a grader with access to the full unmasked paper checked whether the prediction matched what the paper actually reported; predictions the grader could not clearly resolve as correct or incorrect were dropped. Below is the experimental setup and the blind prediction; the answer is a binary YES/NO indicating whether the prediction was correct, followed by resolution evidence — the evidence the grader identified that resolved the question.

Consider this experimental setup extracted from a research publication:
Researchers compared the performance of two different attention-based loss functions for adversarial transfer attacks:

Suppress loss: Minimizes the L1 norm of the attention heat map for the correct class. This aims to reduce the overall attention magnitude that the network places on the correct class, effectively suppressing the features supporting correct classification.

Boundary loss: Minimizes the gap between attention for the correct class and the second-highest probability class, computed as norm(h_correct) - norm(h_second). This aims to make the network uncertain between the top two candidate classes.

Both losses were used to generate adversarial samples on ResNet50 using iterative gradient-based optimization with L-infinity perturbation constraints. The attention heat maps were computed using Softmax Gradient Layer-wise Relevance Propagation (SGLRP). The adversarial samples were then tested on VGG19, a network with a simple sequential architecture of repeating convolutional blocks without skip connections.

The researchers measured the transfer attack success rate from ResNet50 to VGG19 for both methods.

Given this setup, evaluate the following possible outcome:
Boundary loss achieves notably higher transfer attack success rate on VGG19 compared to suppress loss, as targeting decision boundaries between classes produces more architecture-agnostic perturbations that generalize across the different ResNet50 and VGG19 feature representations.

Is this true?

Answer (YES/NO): NO